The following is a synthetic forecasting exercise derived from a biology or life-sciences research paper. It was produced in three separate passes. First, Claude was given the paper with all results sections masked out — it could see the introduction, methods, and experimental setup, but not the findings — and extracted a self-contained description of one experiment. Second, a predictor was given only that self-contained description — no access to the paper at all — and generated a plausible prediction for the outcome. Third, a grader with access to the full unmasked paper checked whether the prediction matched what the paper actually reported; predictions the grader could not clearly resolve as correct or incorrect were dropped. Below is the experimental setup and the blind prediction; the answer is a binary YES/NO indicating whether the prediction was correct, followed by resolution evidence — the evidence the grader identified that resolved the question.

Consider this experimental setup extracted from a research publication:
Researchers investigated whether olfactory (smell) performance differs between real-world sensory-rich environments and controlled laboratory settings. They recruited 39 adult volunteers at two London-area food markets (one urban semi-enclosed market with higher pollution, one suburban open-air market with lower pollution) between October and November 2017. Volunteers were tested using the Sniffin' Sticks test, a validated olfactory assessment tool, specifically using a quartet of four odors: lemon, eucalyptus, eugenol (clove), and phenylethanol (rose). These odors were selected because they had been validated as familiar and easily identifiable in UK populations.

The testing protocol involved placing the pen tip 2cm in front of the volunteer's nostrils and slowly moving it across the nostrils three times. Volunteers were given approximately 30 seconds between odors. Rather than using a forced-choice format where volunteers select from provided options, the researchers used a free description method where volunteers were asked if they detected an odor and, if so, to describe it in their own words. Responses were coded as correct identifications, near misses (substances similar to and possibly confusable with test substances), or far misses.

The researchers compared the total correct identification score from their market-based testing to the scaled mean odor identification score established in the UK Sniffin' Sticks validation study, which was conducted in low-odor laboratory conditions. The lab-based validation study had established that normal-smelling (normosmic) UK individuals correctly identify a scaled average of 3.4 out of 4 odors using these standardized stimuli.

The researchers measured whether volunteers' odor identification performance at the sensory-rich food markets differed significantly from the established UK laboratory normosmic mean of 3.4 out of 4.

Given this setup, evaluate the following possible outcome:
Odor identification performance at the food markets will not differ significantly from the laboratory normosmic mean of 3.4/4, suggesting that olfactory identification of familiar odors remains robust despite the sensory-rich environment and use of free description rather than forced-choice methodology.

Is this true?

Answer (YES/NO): NO